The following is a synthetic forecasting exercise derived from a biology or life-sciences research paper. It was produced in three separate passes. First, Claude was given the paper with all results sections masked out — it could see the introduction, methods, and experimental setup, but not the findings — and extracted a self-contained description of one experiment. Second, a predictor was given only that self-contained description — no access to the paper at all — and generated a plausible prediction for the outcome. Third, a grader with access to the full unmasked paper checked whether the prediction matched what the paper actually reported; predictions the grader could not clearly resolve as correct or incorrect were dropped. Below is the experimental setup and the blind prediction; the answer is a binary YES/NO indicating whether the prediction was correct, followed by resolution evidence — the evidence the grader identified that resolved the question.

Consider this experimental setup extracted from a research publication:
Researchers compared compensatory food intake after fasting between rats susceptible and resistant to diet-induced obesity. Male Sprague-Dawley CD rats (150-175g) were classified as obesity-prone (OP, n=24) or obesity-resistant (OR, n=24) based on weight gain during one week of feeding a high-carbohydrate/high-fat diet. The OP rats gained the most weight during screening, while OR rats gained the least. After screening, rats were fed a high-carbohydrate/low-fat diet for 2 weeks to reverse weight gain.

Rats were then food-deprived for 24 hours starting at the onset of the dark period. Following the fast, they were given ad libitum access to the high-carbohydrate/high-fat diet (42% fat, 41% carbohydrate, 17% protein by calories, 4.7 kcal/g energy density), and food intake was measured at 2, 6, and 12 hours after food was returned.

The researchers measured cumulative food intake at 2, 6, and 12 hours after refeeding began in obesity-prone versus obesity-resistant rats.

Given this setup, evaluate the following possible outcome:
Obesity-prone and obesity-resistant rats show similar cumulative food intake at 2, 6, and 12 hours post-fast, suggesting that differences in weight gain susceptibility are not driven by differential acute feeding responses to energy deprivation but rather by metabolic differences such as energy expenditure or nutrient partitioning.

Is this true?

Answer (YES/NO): NO